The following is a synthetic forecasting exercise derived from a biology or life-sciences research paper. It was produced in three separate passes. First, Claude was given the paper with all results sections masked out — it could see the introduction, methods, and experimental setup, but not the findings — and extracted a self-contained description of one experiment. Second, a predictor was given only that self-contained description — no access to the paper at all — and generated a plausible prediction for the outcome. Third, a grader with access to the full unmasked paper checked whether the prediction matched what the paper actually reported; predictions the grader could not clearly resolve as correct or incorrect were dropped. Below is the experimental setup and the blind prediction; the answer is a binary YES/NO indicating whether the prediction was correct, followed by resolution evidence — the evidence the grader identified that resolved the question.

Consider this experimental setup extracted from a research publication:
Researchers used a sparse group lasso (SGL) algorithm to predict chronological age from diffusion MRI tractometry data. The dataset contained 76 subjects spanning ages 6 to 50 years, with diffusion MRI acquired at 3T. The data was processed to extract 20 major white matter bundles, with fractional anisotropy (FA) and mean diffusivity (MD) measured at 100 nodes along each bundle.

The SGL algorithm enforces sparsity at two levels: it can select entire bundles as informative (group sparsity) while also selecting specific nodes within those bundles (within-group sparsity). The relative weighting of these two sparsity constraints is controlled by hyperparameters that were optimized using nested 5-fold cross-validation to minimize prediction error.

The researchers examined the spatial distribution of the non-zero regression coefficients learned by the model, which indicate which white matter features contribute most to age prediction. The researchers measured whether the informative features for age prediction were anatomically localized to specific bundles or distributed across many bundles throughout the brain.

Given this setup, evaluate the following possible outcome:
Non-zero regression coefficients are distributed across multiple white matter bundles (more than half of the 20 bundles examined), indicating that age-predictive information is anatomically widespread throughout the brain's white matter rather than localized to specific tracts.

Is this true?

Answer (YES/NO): YES